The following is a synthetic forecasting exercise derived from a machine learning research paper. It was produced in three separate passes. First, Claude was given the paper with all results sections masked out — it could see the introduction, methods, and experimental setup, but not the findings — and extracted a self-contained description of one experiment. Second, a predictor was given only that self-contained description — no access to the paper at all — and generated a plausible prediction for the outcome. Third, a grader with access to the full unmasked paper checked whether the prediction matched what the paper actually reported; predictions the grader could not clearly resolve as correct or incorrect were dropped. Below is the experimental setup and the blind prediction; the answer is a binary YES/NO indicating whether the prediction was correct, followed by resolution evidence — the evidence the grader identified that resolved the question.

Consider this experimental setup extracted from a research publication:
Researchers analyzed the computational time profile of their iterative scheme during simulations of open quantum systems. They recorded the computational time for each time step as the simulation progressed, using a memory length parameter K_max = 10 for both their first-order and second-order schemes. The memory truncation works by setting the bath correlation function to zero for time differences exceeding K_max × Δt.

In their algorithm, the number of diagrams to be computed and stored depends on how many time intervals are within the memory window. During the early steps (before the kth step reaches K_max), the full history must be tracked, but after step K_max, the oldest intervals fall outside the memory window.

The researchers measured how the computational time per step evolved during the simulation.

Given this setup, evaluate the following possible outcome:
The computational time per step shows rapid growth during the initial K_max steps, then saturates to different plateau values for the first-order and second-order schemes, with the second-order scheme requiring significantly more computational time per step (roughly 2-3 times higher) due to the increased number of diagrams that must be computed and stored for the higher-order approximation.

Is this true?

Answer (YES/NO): NO